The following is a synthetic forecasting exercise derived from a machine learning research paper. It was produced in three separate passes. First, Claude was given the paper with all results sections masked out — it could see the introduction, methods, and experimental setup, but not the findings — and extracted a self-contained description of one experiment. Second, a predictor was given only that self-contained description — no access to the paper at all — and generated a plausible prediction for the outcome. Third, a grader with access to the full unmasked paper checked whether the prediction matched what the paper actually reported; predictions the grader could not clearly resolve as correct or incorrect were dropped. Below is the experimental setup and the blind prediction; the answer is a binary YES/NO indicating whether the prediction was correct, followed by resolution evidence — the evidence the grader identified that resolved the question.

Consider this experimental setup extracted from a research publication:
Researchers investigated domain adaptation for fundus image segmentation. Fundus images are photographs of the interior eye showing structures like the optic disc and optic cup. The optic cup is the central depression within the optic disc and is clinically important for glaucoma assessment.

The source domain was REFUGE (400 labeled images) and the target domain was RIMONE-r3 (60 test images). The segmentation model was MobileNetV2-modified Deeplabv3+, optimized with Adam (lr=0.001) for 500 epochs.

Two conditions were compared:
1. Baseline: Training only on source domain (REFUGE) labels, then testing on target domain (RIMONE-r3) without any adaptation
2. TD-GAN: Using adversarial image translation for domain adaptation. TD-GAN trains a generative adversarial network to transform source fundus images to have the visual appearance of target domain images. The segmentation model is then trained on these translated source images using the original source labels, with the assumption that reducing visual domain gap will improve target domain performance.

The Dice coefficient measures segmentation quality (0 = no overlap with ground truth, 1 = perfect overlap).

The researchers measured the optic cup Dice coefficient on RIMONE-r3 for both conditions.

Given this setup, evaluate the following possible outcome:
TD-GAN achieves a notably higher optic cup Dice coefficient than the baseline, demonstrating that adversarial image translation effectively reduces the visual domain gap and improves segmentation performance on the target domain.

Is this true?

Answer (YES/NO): NO